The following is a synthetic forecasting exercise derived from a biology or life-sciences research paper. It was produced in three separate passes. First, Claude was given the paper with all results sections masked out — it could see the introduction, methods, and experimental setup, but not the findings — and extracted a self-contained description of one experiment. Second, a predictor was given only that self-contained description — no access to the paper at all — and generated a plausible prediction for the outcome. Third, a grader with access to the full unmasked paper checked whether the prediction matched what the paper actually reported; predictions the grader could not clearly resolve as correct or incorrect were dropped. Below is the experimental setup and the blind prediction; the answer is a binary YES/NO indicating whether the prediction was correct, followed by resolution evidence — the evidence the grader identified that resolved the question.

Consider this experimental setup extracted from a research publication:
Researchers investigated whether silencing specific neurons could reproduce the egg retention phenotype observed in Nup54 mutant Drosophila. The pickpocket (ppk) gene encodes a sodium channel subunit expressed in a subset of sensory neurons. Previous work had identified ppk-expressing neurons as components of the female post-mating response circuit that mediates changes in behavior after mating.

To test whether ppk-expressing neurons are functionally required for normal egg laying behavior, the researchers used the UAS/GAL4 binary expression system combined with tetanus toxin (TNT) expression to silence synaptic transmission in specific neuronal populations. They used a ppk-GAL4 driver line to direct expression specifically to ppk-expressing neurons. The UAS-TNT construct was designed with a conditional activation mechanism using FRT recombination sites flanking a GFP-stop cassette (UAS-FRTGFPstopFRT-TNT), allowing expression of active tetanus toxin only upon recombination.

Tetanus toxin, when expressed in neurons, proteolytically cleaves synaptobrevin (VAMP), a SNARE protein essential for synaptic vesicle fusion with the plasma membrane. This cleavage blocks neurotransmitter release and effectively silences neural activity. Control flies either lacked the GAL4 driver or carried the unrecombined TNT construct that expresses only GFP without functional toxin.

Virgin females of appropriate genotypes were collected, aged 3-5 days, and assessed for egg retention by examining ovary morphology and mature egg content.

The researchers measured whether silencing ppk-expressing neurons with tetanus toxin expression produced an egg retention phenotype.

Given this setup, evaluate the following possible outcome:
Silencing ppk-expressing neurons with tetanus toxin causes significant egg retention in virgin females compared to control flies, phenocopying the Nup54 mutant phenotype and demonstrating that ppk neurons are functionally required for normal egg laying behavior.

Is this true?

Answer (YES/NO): NO